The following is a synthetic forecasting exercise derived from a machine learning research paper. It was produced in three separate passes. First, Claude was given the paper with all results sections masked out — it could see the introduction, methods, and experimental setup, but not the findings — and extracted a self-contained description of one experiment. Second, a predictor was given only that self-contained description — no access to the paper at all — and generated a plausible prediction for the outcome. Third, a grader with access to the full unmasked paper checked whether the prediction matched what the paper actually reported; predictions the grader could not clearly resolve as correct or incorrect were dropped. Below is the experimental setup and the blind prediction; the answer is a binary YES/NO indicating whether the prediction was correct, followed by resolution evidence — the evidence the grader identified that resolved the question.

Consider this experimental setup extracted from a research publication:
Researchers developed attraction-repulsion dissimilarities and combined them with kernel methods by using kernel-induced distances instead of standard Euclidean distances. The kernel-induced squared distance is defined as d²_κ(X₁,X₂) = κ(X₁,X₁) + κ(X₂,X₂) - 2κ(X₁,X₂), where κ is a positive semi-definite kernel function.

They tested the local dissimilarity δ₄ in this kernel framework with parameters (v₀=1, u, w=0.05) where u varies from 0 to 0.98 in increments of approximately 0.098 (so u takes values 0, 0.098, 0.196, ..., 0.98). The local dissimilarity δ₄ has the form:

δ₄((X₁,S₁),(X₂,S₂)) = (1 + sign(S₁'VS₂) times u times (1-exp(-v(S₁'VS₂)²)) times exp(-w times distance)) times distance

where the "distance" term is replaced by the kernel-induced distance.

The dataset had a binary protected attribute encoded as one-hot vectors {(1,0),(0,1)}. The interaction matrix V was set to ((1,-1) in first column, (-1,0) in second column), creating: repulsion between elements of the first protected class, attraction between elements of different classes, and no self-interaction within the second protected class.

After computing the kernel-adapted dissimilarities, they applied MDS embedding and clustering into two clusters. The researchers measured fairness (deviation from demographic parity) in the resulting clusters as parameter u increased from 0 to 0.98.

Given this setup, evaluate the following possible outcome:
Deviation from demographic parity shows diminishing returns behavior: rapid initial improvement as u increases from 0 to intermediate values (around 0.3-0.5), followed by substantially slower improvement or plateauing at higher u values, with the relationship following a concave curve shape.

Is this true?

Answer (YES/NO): NO